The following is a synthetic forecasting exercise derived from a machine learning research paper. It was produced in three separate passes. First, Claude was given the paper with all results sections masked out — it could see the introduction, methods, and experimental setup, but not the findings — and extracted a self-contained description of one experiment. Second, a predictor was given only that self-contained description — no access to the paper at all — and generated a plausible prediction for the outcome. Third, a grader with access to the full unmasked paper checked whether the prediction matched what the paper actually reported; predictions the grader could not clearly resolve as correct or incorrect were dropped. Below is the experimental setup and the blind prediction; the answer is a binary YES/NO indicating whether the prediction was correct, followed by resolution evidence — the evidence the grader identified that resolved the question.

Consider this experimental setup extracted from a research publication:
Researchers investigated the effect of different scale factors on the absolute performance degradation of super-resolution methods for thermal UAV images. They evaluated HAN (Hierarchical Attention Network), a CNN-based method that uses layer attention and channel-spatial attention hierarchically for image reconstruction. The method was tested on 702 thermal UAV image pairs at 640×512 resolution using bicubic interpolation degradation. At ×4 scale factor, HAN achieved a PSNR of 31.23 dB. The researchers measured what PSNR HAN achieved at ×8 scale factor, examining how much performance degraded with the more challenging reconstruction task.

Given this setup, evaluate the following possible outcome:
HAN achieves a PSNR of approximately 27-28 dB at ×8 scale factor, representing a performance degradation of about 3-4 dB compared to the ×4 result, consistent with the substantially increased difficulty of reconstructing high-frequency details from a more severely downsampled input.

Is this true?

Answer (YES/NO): NO